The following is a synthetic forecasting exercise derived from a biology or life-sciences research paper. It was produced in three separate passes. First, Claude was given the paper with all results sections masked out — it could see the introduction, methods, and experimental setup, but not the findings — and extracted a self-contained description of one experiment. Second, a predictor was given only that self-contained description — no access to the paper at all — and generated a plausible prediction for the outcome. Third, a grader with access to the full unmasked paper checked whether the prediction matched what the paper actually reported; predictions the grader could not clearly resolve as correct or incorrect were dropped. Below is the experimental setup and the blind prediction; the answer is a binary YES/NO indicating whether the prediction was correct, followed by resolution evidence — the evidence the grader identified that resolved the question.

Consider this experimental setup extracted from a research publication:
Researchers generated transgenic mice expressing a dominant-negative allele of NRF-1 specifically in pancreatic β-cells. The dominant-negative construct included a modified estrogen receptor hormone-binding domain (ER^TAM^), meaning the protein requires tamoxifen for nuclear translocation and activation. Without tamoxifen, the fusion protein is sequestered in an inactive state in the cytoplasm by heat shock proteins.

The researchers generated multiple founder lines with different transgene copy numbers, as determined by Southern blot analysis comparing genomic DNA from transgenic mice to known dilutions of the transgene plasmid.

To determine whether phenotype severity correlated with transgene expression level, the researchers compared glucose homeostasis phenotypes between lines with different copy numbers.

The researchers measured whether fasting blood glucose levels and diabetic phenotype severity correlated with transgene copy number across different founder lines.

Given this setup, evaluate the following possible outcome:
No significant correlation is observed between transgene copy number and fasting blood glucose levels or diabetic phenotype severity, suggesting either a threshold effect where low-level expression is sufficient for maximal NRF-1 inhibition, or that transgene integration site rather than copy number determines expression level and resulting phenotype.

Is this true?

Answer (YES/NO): YES